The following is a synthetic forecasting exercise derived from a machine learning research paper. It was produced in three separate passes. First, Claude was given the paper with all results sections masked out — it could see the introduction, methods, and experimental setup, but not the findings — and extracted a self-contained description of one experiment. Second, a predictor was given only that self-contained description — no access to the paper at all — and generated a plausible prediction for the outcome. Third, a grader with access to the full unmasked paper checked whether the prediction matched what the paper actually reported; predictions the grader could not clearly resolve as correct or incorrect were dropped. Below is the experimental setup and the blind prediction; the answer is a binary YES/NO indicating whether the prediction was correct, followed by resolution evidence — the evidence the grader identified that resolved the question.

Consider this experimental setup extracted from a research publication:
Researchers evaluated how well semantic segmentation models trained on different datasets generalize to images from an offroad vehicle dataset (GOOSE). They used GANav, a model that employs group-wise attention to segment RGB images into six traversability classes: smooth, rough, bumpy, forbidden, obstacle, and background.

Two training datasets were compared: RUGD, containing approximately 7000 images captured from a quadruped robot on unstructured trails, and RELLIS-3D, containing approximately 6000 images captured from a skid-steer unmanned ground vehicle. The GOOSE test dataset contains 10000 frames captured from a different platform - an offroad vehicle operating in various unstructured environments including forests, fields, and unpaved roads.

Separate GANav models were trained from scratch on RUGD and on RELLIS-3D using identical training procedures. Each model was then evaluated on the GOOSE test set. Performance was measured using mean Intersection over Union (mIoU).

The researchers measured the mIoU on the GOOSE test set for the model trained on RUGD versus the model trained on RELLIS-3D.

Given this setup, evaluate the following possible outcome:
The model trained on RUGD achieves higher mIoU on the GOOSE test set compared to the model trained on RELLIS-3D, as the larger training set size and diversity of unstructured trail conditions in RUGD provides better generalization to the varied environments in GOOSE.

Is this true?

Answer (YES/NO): NO